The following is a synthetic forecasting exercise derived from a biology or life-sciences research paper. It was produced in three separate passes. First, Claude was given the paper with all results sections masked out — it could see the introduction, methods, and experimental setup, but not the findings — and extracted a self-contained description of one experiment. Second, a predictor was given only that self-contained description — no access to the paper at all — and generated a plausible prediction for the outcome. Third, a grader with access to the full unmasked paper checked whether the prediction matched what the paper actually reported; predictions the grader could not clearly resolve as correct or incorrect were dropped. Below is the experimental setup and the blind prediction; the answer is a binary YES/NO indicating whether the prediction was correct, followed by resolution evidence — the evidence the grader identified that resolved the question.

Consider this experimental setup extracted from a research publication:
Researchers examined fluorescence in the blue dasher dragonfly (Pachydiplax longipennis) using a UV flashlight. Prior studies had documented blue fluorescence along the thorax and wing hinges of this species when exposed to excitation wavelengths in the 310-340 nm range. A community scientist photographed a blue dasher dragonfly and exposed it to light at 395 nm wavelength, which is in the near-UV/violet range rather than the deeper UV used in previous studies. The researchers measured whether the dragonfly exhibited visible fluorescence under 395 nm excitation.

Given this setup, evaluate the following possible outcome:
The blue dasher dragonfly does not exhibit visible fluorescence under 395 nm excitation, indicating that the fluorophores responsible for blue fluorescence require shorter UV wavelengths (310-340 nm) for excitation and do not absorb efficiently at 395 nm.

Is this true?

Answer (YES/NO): YES